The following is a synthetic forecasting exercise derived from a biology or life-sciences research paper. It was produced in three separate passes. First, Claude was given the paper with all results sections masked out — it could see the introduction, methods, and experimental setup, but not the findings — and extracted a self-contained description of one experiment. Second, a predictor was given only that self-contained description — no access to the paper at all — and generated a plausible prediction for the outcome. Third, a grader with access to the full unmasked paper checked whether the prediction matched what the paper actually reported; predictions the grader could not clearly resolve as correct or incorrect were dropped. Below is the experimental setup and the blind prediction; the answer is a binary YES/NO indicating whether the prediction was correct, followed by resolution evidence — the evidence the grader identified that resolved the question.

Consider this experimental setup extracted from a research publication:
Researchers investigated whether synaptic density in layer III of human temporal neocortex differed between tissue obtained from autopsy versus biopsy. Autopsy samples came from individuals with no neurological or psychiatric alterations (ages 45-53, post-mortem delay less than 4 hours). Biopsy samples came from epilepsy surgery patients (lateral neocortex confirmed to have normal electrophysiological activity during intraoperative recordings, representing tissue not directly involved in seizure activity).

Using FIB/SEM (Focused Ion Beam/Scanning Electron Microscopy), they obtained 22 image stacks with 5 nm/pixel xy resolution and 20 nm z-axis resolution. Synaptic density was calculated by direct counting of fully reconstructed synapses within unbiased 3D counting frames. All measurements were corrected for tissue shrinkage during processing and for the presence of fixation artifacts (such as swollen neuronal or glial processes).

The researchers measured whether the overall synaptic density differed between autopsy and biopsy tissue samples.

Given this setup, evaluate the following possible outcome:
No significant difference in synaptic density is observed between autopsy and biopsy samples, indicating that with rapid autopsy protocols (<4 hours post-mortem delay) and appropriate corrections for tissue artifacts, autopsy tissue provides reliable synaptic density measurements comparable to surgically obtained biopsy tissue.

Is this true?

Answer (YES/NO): NO